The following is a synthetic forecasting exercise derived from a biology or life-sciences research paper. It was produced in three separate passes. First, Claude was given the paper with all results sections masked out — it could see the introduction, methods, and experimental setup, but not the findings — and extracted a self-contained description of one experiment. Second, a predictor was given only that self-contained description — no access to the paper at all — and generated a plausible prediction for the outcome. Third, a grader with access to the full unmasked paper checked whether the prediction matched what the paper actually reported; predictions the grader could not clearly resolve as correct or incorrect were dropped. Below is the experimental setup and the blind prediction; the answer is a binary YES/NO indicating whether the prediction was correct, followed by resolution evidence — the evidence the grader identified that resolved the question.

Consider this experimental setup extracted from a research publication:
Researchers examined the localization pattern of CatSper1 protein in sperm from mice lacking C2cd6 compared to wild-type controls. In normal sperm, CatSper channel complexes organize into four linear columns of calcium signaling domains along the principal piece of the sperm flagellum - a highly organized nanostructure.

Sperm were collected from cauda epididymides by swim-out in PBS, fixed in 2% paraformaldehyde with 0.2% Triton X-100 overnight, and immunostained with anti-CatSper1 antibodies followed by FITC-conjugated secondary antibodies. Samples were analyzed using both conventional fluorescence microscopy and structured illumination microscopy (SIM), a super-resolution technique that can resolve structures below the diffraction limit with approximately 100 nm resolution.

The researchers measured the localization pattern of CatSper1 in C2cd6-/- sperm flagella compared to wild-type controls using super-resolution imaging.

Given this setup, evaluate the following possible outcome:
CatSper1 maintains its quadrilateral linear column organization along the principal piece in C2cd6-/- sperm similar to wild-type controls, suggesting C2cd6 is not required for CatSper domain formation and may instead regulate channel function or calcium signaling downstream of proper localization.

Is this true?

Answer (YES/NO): NO